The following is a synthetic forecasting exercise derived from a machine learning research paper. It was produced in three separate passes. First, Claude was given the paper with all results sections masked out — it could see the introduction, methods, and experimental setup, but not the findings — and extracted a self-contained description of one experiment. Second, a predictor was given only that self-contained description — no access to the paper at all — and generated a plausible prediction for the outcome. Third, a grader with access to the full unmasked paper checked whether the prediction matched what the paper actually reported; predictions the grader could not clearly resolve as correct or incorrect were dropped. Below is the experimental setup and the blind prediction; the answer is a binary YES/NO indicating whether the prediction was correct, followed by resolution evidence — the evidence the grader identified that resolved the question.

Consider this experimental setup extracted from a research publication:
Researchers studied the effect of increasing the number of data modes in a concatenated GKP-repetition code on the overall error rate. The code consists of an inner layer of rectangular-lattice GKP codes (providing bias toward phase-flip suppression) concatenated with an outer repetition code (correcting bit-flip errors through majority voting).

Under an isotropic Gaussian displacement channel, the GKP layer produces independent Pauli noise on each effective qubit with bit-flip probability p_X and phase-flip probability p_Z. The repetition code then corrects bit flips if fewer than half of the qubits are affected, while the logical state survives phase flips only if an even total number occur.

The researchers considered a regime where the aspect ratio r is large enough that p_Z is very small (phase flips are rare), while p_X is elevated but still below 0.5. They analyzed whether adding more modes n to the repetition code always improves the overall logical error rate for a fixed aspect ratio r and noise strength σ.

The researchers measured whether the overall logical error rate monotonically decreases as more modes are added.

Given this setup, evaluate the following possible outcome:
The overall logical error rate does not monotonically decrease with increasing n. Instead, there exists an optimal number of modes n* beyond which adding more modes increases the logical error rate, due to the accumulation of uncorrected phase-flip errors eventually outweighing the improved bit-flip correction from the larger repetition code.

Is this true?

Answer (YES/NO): NO